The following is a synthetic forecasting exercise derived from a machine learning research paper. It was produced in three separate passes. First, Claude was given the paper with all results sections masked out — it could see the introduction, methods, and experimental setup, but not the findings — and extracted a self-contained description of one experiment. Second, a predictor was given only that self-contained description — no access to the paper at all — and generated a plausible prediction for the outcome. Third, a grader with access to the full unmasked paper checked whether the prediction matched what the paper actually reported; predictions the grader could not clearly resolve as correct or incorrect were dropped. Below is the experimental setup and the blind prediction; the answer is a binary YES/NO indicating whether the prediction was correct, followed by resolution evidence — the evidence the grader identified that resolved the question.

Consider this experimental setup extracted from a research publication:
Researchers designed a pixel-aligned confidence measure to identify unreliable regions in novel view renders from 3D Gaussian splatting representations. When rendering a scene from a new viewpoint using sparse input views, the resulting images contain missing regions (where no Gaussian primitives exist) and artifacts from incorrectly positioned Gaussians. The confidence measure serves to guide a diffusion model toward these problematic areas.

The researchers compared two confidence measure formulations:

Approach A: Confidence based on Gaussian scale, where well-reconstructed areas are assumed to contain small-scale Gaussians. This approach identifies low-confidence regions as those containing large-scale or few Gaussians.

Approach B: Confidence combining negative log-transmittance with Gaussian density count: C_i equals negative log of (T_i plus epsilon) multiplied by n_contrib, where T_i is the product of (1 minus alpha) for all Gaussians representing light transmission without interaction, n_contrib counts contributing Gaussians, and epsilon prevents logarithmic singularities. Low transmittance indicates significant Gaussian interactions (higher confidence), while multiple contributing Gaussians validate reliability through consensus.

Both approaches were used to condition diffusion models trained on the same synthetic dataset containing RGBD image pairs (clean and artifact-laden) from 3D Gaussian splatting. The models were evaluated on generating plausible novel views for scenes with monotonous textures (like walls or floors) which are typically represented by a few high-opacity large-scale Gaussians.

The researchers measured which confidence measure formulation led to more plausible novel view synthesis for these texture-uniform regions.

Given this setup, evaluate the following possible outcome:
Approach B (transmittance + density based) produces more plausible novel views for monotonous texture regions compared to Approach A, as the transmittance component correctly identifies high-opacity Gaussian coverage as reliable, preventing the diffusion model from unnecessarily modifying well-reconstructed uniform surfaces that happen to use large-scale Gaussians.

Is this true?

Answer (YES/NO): YES